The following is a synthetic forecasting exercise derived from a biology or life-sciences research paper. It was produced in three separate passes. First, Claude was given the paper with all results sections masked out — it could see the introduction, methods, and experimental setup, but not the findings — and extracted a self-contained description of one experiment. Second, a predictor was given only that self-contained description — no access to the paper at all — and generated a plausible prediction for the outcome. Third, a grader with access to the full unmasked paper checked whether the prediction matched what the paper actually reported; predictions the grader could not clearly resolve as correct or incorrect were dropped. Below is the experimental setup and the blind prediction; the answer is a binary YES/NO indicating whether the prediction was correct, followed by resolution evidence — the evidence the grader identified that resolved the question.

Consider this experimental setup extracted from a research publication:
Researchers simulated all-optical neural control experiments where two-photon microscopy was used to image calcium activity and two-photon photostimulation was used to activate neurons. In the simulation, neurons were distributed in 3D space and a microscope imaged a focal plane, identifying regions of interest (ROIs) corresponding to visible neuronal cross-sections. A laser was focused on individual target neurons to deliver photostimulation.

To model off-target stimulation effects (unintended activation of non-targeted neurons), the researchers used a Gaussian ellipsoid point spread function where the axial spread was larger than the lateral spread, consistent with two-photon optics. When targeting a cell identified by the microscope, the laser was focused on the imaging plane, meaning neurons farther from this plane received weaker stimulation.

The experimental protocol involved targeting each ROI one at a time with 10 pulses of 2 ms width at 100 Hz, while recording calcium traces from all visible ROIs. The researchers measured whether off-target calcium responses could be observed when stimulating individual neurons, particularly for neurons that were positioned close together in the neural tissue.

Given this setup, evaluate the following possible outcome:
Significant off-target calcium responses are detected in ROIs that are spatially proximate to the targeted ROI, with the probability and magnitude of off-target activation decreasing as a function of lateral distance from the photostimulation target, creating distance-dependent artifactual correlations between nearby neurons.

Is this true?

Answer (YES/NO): YES